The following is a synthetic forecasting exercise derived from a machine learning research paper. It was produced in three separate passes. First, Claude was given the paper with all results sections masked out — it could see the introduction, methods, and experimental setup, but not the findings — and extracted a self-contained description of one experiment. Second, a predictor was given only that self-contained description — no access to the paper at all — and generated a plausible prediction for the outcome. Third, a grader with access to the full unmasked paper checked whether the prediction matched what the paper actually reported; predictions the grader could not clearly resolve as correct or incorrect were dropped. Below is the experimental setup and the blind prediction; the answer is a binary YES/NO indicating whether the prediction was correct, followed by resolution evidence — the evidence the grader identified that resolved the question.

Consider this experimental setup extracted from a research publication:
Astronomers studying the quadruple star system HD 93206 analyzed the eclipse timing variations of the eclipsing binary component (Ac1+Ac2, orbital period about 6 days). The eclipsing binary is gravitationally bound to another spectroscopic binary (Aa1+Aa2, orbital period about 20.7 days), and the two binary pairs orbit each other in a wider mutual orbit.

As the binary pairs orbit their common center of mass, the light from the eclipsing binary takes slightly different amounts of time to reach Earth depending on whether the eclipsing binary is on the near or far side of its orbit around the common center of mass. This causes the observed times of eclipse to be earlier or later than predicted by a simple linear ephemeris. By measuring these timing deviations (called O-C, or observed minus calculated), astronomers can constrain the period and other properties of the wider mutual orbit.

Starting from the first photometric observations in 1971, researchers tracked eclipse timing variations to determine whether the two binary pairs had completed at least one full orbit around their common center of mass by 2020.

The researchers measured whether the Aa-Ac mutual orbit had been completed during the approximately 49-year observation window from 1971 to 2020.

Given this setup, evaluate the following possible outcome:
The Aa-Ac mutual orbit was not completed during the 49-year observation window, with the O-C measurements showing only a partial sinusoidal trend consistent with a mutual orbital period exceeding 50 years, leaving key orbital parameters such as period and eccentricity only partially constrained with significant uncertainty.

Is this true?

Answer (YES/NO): NO